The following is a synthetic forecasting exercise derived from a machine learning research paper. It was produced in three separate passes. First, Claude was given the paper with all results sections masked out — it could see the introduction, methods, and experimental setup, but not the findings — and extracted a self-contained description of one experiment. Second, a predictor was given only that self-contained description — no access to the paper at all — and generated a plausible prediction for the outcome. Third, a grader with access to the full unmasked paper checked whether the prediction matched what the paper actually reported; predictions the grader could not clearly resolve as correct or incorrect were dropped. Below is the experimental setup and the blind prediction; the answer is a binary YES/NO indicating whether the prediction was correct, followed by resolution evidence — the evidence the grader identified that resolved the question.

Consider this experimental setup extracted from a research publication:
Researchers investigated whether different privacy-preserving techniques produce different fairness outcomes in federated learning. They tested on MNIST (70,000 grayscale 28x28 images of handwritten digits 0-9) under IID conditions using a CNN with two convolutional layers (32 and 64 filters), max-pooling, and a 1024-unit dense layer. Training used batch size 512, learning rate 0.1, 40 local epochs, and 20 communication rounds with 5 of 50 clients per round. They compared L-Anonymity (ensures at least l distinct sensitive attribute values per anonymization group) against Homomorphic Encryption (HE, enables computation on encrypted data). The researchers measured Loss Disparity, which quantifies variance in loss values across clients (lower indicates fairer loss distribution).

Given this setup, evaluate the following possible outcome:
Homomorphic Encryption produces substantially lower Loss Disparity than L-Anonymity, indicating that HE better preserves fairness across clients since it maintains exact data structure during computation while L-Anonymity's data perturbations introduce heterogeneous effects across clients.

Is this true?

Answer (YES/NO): NO